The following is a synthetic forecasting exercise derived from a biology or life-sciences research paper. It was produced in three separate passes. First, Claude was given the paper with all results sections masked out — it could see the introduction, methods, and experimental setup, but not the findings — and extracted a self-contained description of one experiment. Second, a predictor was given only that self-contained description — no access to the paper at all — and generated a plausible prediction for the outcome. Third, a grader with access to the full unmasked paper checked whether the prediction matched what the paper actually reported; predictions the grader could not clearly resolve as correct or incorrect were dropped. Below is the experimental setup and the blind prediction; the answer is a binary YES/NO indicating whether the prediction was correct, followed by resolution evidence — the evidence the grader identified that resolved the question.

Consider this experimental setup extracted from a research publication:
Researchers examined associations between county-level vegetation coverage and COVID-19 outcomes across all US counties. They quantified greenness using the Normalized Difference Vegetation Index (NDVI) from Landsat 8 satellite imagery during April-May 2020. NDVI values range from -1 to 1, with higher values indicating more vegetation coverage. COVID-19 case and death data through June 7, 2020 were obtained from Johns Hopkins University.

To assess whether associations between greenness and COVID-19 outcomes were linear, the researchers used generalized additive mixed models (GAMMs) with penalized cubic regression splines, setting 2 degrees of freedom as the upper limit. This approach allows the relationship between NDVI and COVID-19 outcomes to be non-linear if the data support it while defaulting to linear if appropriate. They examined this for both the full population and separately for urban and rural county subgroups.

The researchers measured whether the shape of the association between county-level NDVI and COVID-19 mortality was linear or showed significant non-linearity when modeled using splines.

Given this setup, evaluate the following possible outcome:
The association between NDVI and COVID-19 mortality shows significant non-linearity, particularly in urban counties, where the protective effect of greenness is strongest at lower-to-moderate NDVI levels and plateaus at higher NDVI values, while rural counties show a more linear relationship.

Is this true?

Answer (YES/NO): NO